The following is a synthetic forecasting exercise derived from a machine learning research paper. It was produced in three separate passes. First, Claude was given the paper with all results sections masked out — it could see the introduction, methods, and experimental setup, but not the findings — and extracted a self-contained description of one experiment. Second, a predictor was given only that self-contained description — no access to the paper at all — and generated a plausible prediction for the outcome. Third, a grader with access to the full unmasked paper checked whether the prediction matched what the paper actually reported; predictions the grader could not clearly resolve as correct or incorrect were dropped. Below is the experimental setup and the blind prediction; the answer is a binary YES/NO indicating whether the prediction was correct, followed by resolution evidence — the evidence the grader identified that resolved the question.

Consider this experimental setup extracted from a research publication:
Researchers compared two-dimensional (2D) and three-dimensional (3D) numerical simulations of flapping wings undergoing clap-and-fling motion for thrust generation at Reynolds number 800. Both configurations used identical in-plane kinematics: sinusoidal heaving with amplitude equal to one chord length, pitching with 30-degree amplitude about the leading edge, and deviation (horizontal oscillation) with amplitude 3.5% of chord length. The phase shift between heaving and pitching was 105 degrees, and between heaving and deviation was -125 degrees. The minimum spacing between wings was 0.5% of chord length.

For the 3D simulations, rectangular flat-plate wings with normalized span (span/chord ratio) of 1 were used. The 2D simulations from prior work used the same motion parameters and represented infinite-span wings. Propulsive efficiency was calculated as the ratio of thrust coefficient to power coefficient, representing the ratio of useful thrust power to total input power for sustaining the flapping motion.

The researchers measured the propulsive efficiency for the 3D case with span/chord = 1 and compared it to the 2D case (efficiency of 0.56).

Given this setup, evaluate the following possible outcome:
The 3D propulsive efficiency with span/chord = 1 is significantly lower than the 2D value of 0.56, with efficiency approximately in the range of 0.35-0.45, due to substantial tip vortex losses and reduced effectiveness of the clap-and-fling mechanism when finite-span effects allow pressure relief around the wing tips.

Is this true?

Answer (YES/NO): NO